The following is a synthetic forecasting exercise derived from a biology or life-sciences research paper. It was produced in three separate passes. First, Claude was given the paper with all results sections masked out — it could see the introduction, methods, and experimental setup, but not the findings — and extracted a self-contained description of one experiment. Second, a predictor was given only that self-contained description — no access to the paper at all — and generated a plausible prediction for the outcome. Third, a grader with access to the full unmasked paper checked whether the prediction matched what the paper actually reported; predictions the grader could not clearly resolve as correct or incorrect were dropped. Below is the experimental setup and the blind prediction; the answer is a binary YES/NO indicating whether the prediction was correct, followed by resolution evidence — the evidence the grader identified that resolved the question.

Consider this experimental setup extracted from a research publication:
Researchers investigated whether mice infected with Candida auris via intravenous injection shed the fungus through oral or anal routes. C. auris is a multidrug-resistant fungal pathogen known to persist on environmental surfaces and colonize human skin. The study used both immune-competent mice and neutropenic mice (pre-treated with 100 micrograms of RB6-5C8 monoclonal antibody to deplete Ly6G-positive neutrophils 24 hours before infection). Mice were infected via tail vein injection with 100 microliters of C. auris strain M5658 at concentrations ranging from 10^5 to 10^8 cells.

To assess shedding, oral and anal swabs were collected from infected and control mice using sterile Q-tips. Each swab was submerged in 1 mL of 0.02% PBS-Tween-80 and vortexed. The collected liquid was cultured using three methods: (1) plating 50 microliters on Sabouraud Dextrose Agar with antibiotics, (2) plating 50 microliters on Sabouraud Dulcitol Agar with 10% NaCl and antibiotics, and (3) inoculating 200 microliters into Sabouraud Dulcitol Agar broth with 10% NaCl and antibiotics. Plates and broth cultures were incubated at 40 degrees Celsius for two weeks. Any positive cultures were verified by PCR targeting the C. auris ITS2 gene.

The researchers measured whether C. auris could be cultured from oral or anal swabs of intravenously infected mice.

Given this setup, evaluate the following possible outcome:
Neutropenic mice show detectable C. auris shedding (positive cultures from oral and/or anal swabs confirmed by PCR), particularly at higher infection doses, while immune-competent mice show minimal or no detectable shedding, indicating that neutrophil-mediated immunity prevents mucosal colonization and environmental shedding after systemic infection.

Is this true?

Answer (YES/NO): NO